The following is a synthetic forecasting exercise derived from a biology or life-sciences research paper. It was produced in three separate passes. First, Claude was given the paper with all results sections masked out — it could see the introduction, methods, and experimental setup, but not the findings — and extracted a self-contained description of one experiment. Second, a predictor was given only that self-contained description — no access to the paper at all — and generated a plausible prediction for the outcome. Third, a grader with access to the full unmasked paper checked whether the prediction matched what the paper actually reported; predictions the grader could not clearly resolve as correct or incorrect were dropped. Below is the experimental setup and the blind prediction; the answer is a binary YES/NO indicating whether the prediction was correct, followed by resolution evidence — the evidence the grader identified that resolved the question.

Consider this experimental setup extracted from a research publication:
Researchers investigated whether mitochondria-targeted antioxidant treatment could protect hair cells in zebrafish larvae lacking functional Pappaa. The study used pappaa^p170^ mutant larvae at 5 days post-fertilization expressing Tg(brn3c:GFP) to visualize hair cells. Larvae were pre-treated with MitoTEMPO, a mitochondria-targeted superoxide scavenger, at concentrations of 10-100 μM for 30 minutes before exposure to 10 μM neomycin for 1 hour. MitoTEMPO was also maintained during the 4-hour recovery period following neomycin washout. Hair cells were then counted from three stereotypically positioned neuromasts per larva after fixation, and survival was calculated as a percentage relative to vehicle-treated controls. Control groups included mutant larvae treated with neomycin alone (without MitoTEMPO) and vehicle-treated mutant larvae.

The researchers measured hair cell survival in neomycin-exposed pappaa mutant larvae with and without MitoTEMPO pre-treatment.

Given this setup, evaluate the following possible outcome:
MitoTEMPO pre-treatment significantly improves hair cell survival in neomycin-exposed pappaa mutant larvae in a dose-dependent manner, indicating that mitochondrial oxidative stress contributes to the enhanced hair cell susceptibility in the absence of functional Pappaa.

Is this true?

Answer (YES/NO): YES